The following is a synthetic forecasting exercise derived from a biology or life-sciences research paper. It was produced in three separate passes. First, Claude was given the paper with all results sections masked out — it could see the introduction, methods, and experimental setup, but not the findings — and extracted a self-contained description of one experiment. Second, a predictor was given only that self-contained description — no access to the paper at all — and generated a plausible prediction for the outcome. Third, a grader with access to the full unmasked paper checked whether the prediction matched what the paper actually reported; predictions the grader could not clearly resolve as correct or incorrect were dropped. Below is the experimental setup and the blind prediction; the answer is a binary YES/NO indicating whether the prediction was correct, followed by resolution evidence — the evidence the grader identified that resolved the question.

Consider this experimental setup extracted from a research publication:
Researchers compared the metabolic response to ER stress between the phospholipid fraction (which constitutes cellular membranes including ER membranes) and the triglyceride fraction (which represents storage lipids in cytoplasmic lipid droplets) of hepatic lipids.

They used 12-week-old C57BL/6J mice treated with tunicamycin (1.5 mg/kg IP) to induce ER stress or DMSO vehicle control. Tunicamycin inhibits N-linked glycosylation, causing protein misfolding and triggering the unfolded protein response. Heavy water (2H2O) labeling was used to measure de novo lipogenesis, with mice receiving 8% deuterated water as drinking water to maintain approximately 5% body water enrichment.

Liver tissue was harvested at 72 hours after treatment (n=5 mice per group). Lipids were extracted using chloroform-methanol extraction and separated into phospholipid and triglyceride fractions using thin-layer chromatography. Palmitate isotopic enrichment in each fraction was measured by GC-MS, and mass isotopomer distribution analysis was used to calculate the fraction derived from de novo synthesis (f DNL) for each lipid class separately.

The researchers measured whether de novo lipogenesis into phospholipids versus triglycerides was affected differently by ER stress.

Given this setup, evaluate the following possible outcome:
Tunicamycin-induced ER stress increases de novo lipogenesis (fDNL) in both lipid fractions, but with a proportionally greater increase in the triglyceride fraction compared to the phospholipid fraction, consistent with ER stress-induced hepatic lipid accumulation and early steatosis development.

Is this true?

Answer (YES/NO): NO